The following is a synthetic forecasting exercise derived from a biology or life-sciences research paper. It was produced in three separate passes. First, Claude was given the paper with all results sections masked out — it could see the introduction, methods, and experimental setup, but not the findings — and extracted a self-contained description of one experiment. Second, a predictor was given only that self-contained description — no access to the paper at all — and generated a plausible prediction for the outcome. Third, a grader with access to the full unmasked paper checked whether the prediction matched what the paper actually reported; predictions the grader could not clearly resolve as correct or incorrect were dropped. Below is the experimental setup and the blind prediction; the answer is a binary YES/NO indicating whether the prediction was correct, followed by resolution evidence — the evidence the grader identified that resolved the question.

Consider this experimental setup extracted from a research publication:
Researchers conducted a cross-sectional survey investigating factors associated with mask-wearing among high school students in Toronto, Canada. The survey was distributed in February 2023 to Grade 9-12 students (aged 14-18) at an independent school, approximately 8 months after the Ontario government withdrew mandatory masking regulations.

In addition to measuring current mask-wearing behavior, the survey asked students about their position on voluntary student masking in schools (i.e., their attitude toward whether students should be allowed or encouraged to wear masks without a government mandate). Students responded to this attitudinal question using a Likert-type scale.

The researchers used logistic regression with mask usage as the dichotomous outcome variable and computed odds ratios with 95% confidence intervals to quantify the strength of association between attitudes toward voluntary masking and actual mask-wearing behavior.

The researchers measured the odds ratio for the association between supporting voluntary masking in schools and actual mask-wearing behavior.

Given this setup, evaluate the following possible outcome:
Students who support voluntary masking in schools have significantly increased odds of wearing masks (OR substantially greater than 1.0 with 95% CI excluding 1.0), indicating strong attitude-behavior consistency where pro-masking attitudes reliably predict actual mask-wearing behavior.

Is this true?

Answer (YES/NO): YES